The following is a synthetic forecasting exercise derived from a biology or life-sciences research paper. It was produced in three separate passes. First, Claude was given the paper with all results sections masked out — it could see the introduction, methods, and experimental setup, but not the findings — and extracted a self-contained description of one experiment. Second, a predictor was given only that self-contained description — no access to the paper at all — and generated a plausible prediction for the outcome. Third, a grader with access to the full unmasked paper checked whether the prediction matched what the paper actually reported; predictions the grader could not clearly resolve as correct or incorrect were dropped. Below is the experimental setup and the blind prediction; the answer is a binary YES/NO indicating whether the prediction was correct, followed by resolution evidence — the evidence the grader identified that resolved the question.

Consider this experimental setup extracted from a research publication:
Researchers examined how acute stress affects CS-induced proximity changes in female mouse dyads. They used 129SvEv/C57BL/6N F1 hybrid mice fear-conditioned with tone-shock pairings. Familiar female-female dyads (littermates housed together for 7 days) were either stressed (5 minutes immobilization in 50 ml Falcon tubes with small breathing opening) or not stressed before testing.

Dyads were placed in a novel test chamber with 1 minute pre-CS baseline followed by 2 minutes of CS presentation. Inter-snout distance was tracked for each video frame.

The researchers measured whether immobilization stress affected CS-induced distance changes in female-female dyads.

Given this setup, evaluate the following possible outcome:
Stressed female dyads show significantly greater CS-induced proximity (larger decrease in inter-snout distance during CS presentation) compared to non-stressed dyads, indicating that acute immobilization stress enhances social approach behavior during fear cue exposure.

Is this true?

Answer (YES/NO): NO